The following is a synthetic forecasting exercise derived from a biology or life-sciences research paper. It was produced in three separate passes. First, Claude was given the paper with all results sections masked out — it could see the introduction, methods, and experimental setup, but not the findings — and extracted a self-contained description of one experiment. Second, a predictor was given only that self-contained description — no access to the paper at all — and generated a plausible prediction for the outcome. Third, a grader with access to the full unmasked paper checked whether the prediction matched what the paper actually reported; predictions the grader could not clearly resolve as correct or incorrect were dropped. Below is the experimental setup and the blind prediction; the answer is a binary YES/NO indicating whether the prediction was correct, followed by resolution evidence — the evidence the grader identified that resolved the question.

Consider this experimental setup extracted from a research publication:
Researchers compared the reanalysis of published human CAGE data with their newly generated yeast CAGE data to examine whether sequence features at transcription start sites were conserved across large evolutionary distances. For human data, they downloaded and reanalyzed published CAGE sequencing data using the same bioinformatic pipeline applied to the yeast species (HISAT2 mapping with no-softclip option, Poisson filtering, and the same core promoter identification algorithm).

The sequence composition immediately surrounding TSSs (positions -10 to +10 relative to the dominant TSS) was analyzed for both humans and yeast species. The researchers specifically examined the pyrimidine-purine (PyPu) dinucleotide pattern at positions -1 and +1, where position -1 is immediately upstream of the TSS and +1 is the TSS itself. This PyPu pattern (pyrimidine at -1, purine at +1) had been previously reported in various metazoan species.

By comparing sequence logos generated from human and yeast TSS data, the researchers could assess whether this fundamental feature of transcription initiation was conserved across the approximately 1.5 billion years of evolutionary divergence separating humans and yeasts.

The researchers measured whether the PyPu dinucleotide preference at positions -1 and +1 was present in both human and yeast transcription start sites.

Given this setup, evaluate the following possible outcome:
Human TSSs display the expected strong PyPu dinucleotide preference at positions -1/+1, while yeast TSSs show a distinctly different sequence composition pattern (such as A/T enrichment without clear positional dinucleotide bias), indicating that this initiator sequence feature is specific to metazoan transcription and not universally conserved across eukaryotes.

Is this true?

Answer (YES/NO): NO